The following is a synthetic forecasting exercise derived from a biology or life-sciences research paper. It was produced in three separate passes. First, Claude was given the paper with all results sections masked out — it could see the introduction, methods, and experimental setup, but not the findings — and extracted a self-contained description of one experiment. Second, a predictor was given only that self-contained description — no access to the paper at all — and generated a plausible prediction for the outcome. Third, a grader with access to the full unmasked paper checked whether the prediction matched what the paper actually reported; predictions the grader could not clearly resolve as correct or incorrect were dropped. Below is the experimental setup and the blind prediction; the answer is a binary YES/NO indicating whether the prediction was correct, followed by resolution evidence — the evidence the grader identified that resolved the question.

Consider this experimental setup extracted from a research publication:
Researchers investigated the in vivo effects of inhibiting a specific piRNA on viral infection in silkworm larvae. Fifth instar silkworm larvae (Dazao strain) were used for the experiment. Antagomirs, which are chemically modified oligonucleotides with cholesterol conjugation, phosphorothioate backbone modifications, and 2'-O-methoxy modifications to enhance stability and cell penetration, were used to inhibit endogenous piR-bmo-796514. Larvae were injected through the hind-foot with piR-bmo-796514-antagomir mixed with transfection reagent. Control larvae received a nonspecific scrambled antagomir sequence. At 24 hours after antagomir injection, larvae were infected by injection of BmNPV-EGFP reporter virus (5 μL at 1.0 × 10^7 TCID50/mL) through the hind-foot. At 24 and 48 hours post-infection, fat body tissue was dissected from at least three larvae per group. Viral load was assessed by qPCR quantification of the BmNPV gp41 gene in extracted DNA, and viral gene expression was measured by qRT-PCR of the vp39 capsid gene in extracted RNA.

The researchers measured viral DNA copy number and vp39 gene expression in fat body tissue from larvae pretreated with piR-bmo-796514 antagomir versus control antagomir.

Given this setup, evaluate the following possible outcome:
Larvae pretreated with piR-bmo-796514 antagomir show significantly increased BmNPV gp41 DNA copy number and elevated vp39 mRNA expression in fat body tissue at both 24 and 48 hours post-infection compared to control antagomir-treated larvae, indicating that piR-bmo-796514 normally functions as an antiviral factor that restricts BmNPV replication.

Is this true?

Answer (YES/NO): NO